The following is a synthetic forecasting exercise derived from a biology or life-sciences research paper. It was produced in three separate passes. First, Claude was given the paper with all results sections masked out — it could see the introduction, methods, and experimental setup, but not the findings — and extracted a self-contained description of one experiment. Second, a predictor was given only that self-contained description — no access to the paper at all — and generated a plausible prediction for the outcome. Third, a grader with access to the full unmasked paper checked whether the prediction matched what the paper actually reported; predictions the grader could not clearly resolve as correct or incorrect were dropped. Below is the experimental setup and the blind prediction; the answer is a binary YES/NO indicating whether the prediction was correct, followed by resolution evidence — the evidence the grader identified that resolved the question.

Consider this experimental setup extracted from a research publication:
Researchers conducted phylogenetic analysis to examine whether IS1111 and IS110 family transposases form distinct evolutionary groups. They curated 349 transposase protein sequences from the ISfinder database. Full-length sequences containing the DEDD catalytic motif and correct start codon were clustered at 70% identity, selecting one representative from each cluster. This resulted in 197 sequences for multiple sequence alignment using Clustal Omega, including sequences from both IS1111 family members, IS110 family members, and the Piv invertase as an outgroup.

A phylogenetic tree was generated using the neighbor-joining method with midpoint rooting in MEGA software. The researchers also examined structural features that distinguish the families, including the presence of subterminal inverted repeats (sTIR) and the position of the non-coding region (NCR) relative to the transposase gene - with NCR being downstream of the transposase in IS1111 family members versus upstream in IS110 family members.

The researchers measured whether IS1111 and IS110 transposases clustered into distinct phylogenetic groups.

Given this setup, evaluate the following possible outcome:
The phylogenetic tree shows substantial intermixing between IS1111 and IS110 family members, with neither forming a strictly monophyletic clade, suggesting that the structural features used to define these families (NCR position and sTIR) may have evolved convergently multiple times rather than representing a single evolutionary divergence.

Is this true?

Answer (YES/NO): NO